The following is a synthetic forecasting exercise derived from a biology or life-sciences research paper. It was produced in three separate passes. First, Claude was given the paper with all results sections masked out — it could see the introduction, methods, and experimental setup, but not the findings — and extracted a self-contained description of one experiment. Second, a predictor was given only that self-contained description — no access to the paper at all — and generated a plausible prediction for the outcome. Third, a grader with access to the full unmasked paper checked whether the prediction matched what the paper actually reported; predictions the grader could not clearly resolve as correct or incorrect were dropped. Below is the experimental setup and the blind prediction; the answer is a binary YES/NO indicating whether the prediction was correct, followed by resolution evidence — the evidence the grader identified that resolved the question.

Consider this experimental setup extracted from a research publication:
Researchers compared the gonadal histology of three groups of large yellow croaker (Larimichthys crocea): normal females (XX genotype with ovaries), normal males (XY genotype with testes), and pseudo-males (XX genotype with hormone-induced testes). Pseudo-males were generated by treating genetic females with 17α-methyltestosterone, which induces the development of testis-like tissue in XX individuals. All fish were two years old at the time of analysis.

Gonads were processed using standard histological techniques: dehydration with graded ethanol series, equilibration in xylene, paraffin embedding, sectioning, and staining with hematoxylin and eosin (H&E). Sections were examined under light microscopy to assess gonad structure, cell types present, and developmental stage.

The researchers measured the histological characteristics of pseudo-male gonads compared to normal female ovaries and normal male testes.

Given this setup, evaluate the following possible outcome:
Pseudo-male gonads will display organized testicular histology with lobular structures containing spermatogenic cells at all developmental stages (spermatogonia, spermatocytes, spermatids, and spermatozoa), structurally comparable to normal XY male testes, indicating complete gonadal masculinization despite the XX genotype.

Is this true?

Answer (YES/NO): YES